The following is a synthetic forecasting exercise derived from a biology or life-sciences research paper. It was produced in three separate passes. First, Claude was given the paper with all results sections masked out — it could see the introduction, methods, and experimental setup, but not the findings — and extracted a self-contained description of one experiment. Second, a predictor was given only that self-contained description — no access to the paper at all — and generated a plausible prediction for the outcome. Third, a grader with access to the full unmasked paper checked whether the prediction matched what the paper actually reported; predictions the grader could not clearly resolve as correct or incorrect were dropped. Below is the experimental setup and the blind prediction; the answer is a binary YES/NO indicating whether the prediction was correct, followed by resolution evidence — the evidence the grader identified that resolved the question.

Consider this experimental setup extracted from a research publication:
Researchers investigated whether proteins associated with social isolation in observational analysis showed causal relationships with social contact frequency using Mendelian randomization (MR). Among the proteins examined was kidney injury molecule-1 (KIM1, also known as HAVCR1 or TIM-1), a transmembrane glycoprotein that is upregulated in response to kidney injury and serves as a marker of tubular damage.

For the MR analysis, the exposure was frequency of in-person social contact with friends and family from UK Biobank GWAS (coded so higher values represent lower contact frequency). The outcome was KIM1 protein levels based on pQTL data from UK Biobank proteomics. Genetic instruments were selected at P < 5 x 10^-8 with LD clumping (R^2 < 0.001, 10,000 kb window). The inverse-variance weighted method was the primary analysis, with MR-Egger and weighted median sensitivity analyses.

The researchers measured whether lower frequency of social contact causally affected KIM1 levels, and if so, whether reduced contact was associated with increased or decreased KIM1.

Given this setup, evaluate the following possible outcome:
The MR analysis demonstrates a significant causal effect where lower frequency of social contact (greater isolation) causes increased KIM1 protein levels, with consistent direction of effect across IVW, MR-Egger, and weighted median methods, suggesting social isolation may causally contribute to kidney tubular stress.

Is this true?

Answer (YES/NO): NO